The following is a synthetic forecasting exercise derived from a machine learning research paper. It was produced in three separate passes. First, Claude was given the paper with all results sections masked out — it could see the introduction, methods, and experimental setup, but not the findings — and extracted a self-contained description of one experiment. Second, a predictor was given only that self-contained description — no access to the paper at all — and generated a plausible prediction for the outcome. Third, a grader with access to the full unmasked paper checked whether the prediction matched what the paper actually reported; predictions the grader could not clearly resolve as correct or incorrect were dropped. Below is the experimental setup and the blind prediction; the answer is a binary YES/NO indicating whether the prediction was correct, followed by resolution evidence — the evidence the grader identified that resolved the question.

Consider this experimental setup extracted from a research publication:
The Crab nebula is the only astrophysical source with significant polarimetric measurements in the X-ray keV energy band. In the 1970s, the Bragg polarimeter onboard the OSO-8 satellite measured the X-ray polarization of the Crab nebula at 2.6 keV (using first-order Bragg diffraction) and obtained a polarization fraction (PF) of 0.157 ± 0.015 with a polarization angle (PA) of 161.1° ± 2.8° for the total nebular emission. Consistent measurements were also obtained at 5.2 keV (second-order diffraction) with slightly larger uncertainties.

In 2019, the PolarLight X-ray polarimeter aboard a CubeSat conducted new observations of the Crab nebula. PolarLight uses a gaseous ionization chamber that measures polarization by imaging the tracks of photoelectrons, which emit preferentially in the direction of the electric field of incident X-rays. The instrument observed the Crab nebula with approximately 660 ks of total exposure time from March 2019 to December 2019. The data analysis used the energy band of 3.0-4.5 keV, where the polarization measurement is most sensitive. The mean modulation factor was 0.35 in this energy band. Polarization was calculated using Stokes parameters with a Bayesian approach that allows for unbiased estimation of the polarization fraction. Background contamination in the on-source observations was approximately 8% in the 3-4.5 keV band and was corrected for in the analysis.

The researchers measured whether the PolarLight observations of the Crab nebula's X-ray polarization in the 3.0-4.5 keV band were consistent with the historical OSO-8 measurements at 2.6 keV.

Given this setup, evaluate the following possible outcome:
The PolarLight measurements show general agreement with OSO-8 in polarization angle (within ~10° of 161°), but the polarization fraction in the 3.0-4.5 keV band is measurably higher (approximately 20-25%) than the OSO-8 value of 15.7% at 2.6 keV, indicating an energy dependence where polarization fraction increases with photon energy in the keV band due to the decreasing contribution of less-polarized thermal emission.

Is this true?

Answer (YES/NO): NO